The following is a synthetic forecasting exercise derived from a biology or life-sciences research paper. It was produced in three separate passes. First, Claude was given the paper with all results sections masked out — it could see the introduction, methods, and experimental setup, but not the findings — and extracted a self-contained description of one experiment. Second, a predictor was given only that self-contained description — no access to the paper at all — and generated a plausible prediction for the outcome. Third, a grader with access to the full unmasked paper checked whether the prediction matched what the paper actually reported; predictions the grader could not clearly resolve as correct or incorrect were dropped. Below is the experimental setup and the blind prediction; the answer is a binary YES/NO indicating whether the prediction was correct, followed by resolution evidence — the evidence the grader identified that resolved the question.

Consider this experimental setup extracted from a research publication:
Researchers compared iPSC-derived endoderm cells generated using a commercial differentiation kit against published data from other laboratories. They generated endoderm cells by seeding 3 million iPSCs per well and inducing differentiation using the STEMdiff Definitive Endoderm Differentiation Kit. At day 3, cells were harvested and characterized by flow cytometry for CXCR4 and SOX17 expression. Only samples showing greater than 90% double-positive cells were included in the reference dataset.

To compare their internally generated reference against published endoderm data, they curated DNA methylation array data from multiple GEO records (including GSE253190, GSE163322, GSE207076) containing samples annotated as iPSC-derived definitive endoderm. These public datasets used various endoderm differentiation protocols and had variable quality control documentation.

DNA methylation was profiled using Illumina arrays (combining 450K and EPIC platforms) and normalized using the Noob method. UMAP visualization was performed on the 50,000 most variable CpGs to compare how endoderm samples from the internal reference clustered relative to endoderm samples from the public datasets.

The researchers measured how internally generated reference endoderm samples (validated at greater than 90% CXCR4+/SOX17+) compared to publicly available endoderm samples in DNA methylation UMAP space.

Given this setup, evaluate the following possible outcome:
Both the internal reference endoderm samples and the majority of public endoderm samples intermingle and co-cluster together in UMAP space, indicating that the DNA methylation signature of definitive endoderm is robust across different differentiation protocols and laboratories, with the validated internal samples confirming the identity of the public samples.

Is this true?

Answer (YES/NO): NO